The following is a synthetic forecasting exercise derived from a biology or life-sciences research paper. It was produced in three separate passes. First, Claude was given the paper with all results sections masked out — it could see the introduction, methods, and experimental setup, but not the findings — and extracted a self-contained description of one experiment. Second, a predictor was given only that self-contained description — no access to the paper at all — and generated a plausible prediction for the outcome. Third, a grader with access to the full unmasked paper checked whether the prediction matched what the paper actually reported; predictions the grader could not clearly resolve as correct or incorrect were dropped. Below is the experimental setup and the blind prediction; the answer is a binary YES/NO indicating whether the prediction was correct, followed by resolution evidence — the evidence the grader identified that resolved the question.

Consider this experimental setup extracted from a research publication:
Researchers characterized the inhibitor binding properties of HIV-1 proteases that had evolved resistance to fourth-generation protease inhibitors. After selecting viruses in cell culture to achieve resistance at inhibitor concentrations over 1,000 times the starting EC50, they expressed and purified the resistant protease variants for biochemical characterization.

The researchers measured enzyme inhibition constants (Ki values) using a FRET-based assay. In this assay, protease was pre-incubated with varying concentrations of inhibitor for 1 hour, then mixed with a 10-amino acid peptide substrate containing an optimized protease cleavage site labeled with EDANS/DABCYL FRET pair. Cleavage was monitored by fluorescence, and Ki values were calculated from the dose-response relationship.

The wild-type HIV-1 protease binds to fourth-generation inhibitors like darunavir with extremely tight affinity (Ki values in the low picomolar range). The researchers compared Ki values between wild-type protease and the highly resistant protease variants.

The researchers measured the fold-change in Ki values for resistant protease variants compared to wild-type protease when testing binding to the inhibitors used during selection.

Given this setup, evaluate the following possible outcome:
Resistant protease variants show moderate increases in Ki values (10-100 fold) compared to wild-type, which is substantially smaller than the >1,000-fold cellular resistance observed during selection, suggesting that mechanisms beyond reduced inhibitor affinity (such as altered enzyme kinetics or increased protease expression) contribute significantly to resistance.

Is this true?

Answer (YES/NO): NO